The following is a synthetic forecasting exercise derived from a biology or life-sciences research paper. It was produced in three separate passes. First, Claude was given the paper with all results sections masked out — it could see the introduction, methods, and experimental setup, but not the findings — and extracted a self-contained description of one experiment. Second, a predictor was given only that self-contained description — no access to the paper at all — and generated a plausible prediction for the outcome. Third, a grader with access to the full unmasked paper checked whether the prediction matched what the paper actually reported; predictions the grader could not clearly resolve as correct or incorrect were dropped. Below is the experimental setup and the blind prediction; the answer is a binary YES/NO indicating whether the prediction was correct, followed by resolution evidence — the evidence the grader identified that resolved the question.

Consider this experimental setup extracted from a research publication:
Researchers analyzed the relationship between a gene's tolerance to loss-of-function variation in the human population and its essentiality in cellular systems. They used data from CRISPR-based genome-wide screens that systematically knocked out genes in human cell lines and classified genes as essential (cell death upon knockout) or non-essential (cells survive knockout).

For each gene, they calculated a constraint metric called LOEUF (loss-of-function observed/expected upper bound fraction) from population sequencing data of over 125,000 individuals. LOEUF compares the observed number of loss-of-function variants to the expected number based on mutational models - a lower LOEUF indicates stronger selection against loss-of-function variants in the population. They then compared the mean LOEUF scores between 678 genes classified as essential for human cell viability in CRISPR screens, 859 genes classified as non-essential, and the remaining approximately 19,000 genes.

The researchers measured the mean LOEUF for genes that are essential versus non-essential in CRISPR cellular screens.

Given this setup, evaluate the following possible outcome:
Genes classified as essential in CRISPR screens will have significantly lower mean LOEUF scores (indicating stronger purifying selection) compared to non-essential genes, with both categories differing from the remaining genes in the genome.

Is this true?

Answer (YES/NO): YES